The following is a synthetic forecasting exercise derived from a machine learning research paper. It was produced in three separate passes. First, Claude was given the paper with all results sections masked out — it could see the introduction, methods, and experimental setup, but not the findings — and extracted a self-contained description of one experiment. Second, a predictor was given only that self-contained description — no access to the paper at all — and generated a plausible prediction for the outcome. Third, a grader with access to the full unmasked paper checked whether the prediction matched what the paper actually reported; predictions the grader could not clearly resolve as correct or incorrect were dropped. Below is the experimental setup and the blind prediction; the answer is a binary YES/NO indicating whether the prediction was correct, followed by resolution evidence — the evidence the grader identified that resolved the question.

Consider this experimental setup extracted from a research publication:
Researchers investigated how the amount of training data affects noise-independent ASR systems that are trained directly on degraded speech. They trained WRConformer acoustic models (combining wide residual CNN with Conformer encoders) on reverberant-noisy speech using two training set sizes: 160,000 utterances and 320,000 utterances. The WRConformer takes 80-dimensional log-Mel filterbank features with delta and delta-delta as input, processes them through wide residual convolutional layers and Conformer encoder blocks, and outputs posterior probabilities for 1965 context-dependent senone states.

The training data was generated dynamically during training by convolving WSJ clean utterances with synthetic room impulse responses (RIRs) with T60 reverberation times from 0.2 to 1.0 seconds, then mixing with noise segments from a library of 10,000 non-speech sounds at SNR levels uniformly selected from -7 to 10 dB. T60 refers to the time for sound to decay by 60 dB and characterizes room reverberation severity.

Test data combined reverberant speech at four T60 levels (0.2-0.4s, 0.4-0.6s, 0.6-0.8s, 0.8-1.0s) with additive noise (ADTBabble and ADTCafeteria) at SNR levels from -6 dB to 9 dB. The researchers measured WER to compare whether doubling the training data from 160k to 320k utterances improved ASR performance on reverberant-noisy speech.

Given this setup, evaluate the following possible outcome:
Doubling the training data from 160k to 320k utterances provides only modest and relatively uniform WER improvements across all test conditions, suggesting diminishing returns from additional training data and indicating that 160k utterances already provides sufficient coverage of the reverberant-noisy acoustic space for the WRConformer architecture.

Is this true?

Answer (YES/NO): NO